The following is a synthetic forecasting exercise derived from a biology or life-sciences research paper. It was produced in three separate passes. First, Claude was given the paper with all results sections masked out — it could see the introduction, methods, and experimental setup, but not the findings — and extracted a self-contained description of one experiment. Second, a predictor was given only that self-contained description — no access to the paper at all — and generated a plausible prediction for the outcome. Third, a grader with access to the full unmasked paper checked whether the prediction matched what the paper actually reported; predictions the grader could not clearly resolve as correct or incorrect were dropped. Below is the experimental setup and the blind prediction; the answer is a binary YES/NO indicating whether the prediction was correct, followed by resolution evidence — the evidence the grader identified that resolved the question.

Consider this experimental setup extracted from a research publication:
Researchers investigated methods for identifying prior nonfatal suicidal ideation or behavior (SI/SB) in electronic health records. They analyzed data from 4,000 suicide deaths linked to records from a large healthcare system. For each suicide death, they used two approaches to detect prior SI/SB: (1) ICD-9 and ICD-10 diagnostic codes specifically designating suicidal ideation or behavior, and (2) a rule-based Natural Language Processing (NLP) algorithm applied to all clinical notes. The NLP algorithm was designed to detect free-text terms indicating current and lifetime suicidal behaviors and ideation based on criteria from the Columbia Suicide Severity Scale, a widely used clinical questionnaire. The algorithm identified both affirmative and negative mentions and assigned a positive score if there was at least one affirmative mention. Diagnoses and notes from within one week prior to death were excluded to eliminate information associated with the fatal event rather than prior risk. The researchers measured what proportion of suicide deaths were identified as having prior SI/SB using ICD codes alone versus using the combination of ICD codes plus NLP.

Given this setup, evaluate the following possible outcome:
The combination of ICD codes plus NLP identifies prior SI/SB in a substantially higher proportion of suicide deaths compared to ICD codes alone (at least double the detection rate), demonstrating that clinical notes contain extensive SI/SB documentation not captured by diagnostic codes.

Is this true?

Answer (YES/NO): NO